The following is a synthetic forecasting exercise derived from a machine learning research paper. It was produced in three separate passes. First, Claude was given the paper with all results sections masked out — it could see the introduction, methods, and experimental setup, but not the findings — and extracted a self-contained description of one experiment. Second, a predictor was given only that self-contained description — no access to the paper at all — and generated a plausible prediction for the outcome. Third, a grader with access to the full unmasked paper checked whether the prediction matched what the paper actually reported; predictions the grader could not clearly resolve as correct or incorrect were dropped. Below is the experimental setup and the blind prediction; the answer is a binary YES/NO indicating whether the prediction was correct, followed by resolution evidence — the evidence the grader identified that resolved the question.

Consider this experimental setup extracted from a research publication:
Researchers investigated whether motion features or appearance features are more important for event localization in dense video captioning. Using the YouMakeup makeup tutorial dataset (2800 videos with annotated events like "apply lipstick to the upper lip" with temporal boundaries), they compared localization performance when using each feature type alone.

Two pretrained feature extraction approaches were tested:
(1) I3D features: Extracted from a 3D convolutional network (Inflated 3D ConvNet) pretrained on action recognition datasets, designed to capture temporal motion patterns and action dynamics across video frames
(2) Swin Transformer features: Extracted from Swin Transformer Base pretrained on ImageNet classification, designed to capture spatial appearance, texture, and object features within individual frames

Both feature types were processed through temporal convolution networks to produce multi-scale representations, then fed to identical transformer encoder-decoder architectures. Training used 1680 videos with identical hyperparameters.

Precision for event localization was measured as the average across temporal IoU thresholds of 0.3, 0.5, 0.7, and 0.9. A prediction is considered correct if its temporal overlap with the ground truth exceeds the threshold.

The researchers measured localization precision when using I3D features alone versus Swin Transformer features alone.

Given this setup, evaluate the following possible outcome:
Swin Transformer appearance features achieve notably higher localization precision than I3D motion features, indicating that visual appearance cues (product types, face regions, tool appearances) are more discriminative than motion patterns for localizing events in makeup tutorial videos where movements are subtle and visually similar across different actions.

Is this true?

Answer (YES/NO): NO